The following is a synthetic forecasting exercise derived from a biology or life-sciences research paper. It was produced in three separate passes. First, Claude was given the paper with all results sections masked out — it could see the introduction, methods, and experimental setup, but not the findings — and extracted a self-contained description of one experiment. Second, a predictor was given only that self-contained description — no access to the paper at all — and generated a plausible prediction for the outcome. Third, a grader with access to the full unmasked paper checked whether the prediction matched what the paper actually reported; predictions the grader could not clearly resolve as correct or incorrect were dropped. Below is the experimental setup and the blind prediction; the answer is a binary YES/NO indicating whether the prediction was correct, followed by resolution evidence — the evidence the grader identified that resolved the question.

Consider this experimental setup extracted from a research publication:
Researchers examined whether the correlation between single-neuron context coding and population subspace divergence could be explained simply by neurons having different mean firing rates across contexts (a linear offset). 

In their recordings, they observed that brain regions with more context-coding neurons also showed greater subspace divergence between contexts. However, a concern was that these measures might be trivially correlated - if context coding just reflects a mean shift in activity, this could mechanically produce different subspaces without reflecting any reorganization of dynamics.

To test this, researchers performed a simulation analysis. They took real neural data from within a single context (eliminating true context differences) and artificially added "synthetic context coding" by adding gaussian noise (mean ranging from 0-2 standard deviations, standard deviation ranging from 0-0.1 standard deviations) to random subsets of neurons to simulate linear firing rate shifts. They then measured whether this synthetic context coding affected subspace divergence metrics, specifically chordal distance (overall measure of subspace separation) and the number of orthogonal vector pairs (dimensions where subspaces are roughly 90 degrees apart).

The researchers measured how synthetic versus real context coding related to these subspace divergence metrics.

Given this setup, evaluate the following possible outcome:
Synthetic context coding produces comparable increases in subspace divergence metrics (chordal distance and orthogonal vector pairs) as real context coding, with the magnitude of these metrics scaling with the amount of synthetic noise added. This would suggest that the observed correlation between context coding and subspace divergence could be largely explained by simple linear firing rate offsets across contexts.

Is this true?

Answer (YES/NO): NO